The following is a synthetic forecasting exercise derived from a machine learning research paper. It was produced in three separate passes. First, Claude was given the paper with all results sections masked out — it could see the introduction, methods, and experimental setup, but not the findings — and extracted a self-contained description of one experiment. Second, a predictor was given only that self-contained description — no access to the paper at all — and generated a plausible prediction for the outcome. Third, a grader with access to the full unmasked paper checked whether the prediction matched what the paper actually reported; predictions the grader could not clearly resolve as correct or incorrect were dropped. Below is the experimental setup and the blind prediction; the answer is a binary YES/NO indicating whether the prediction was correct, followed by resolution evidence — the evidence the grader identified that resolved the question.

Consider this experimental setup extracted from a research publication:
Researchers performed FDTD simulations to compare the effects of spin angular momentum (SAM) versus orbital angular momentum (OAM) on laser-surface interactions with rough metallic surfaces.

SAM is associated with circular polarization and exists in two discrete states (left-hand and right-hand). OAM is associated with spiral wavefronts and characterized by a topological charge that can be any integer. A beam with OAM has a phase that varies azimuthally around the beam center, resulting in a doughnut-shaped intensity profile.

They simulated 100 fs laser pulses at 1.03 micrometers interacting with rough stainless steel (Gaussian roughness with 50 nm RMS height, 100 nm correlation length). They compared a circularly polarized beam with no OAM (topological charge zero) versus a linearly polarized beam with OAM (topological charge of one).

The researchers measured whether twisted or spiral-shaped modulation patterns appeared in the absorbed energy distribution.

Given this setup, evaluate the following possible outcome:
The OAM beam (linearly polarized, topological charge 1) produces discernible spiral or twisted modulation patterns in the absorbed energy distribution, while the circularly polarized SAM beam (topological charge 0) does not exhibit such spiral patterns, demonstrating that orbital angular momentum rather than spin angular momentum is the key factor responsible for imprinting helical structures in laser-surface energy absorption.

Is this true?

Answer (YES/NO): NO